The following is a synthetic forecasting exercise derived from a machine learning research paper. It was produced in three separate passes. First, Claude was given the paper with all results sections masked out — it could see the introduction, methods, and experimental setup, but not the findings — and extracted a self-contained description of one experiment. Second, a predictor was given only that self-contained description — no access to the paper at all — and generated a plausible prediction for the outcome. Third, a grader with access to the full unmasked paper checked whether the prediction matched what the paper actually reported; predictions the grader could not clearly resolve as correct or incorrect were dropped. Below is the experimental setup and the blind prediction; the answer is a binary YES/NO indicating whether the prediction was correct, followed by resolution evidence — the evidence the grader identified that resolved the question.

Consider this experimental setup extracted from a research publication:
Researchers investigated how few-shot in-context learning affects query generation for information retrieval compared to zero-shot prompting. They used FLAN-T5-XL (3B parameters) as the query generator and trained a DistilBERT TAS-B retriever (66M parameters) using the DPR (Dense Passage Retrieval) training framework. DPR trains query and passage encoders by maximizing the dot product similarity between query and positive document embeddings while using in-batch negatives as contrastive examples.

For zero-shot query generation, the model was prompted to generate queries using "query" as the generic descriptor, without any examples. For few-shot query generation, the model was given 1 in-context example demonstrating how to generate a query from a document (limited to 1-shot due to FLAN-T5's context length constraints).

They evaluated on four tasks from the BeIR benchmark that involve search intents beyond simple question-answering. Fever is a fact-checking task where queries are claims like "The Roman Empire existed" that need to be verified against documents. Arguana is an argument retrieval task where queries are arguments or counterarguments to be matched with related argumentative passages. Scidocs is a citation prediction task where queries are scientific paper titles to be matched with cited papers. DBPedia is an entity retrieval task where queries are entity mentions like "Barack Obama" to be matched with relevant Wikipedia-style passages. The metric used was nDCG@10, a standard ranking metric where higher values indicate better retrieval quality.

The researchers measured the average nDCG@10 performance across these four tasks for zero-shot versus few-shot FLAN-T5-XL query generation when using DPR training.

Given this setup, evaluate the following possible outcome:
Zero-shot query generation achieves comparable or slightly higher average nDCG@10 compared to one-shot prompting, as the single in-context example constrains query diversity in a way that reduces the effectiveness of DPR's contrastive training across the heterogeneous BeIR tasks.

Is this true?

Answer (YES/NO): NO